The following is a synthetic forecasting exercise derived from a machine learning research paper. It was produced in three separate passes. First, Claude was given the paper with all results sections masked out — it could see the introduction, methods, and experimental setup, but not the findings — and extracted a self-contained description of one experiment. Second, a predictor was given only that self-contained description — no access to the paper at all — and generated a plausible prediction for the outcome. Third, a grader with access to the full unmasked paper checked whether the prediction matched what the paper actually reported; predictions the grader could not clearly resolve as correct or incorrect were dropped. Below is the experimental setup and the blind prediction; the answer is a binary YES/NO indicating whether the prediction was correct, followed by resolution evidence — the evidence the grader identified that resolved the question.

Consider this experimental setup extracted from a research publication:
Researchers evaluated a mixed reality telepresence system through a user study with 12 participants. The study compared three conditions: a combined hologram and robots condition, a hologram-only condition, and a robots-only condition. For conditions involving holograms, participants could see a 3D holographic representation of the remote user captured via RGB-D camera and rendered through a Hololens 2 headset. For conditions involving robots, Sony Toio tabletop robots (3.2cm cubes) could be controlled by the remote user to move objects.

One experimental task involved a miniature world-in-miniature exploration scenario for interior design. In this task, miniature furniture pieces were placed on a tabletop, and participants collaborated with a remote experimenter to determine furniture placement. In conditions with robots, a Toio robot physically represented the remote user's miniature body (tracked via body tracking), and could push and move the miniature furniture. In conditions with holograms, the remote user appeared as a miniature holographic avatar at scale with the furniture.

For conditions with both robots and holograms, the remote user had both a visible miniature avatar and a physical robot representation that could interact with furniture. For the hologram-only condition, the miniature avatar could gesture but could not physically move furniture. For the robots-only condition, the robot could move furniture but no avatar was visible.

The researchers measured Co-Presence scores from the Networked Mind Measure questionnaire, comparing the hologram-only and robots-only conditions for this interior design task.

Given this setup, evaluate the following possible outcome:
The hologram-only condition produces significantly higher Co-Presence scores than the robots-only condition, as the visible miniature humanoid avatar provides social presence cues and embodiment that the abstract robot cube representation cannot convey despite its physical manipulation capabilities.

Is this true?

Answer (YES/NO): NO